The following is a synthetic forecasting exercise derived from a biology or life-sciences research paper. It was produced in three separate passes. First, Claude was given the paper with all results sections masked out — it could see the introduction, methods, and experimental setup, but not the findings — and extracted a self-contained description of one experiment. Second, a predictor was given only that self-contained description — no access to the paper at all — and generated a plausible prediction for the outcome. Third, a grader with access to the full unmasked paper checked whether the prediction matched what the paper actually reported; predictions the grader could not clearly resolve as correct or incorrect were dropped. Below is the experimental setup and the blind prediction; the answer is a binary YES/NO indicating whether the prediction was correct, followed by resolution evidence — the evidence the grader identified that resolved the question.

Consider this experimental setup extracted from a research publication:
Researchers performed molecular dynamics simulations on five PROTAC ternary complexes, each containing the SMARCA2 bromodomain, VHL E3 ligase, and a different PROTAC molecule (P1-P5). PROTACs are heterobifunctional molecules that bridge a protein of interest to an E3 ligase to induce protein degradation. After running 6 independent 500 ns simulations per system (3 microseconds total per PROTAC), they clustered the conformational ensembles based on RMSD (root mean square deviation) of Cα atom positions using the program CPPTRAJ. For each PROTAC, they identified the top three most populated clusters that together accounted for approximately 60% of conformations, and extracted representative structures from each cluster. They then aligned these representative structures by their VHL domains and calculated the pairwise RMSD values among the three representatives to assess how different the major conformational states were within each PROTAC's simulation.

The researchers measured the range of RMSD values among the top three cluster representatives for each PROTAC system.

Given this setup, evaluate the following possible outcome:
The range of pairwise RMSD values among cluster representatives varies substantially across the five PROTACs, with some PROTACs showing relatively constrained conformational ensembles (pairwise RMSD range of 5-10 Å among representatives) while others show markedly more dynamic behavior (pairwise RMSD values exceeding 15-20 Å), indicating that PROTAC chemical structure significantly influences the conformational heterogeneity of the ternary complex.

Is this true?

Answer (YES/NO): NO